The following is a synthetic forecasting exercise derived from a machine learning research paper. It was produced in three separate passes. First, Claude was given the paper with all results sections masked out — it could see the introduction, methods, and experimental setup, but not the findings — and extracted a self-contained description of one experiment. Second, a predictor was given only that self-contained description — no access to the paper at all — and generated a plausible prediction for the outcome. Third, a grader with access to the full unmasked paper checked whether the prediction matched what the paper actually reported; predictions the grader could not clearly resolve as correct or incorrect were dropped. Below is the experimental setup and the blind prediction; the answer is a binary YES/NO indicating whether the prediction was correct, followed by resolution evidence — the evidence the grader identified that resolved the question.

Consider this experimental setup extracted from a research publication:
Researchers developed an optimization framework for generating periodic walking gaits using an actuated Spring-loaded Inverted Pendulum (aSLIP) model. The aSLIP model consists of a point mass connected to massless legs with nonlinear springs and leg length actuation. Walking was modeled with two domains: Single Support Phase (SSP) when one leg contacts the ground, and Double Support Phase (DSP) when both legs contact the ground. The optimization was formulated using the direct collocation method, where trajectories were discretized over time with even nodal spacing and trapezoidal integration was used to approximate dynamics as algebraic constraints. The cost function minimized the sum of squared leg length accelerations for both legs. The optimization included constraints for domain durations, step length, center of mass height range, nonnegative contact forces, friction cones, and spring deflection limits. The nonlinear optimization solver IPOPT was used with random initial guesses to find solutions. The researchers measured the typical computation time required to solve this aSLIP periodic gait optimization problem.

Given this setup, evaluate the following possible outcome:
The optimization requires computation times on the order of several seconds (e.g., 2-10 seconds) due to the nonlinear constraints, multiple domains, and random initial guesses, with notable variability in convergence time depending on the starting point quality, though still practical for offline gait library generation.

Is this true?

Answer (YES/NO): NO